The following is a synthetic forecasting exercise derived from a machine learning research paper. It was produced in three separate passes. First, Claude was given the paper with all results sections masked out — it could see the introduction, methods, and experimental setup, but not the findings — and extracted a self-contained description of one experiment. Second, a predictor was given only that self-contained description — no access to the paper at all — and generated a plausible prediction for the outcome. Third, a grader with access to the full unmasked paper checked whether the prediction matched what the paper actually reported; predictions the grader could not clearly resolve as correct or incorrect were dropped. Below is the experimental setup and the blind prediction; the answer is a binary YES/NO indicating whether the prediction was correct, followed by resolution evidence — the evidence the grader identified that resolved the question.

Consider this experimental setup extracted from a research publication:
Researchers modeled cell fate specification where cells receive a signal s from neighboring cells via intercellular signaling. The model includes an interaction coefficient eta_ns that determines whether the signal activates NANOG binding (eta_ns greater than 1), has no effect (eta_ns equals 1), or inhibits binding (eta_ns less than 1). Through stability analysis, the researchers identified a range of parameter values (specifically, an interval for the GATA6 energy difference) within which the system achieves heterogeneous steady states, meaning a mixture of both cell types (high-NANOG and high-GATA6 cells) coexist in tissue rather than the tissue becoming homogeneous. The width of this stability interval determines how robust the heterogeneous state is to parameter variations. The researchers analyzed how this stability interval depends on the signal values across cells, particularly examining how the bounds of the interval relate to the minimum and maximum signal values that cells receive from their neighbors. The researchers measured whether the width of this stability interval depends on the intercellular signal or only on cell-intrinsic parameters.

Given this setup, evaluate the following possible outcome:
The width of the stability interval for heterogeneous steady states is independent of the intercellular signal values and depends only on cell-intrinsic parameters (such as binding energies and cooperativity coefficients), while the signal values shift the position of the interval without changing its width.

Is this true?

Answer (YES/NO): NO